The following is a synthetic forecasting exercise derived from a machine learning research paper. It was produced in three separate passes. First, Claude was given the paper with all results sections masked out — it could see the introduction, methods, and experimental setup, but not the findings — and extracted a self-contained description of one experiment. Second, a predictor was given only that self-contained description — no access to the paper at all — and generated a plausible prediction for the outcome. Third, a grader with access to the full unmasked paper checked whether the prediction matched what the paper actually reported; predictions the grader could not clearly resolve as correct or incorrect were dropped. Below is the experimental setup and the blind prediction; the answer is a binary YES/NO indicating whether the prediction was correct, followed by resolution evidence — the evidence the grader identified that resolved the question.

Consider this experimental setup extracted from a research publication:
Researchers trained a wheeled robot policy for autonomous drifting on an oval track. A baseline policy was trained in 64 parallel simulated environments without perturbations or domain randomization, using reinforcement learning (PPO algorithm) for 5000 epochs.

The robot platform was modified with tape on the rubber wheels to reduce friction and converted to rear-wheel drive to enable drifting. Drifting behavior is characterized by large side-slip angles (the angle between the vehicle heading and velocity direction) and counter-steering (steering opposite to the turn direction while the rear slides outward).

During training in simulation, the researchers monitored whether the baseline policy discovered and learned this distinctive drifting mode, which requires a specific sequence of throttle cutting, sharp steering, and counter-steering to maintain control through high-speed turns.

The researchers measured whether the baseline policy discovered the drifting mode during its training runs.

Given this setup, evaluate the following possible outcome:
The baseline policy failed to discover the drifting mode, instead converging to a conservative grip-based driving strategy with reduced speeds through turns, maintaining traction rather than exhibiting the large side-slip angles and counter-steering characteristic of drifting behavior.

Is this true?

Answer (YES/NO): NO